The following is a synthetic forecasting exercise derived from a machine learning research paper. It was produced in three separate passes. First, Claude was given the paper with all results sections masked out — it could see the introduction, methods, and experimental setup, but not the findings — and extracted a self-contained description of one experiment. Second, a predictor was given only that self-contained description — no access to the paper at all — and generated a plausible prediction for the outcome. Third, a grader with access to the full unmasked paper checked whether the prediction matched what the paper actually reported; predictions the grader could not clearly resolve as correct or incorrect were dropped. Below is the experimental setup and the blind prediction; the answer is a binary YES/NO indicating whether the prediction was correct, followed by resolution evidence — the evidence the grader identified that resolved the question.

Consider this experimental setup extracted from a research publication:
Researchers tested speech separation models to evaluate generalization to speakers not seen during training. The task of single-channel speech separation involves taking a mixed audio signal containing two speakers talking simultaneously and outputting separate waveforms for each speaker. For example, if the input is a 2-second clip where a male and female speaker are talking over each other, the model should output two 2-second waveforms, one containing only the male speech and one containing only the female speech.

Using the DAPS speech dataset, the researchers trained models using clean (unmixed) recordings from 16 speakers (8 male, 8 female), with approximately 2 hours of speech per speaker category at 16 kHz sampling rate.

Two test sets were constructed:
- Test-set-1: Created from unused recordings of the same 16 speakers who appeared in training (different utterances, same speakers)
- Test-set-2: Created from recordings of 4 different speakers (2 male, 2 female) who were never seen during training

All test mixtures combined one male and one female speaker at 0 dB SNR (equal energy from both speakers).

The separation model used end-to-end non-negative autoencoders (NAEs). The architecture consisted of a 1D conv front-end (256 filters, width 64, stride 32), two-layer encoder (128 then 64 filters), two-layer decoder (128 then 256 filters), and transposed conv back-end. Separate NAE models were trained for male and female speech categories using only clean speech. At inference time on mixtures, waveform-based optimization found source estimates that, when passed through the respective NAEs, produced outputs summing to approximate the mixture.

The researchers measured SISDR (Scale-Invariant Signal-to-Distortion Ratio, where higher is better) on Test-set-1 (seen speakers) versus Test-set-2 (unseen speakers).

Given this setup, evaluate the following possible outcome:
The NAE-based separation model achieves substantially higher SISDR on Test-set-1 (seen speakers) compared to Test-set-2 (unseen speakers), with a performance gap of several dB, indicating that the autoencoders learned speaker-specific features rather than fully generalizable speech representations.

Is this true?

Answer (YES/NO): NO